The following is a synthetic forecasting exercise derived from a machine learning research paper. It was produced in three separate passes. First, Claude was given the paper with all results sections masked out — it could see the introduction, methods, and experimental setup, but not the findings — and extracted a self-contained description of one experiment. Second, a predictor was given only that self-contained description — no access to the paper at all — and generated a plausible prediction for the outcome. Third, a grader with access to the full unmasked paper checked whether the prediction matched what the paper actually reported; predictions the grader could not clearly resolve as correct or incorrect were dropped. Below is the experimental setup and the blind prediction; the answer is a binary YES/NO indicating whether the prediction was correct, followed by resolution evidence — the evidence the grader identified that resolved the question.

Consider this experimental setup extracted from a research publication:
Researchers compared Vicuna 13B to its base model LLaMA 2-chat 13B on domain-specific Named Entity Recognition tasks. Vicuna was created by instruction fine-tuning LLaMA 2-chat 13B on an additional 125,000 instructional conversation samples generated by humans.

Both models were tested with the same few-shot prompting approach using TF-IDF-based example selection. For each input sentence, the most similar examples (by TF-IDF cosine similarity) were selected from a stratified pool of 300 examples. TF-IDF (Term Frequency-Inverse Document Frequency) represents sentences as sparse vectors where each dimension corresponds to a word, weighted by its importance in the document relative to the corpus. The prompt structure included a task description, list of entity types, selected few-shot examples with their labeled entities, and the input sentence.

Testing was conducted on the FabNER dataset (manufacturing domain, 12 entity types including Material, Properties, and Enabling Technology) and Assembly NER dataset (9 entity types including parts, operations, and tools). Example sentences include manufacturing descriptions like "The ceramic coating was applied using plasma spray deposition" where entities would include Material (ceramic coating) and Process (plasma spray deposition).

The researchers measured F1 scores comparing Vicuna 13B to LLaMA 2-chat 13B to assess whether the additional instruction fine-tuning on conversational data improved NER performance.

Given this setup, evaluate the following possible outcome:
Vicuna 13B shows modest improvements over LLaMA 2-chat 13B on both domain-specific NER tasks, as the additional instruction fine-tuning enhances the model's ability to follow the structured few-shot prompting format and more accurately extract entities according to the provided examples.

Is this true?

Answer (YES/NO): NO